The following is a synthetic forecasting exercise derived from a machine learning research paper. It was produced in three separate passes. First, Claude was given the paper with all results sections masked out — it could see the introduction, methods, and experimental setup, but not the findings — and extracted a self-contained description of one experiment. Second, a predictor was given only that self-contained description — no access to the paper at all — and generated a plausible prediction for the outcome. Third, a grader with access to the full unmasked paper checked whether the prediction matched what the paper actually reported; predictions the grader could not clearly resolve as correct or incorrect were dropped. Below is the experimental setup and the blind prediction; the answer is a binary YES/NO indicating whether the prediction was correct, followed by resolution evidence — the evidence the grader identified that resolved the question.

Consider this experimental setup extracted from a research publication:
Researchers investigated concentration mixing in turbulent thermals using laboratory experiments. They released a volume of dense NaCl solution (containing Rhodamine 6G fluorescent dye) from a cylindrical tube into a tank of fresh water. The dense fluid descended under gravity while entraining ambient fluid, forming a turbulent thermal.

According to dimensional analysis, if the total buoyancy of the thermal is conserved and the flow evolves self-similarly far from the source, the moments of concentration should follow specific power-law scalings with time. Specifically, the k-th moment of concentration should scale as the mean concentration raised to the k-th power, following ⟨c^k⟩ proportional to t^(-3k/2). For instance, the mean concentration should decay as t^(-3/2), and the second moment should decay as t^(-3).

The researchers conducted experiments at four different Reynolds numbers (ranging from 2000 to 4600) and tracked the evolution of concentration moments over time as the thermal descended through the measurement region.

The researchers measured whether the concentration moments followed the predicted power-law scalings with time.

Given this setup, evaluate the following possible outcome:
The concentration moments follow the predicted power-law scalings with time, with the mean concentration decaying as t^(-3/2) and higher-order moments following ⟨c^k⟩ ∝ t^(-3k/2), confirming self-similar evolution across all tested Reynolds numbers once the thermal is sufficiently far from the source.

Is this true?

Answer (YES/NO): YES